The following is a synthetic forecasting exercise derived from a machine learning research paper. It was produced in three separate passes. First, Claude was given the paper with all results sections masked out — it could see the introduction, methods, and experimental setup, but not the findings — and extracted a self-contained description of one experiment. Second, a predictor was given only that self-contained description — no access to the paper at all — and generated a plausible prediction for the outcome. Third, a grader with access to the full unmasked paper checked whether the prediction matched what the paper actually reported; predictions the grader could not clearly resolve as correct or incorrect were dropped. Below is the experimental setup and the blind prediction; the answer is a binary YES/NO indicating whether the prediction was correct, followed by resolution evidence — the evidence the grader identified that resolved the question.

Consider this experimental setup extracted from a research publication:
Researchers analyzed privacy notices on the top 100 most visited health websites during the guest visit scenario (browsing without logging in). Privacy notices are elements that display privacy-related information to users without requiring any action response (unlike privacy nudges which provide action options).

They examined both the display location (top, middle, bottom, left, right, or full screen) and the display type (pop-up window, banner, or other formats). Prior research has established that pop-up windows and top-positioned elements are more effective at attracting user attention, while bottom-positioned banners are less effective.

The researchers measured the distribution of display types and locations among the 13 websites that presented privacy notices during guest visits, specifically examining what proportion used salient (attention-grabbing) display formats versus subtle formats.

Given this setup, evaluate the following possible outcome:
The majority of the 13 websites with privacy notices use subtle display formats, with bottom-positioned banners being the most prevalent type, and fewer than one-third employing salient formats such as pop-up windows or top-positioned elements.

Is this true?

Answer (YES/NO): NO